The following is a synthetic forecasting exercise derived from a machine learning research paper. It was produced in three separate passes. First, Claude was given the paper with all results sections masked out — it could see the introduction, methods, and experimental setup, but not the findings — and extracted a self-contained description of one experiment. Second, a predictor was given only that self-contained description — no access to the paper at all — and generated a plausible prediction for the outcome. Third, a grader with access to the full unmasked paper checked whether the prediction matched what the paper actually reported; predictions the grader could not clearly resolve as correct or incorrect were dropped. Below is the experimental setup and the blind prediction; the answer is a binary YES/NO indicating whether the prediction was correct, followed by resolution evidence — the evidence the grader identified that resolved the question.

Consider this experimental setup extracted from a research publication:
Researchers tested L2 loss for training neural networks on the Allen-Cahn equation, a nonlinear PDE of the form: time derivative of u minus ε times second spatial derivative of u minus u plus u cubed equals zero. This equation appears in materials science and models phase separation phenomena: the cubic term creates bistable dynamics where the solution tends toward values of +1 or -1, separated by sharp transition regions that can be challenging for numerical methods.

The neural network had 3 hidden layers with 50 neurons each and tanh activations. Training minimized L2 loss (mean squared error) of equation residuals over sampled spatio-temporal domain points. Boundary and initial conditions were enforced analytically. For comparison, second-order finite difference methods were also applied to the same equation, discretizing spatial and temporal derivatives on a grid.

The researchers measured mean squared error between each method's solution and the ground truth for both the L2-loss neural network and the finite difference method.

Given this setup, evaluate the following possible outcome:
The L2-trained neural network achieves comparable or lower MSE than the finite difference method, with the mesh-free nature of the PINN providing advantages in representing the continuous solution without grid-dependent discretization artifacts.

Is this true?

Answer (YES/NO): NO